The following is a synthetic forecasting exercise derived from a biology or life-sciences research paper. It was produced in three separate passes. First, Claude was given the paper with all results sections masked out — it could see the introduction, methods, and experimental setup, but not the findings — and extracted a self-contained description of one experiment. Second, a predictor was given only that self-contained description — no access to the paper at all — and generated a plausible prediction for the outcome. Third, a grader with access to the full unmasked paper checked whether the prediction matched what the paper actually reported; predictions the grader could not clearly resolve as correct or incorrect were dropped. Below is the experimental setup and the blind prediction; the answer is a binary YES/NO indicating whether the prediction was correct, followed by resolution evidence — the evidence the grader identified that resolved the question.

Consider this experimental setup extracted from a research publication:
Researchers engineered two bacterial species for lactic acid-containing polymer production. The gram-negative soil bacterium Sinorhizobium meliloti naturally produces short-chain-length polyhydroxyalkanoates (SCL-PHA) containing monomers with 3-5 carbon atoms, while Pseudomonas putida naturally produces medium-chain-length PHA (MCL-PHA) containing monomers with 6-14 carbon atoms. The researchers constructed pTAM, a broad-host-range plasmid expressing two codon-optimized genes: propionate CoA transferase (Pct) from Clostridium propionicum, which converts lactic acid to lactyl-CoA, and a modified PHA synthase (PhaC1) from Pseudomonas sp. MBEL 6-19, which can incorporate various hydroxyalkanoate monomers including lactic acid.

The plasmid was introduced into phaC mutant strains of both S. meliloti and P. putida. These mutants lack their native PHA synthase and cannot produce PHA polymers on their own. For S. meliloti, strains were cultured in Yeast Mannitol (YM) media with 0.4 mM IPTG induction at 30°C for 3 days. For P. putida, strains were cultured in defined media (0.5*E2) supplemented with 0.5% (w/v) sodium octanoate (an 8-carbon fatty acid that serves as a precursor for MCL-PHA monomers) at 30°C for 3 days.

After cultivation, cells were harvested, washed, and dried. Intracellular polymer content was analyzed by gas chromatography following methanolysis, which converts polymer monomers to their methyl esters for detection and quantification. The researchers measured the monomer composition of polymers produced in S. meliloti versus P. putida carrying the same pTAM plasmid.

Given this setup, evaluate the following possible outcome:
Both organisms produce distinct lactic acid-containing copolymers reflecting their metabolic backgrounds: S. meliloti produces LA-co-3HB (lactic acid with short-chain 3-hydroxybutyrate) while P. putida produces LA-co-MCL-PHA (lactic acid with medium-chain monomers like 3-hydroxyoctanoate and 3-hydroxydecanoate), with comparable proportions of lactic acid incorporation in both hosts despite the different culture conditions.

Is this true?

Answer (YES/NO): NO